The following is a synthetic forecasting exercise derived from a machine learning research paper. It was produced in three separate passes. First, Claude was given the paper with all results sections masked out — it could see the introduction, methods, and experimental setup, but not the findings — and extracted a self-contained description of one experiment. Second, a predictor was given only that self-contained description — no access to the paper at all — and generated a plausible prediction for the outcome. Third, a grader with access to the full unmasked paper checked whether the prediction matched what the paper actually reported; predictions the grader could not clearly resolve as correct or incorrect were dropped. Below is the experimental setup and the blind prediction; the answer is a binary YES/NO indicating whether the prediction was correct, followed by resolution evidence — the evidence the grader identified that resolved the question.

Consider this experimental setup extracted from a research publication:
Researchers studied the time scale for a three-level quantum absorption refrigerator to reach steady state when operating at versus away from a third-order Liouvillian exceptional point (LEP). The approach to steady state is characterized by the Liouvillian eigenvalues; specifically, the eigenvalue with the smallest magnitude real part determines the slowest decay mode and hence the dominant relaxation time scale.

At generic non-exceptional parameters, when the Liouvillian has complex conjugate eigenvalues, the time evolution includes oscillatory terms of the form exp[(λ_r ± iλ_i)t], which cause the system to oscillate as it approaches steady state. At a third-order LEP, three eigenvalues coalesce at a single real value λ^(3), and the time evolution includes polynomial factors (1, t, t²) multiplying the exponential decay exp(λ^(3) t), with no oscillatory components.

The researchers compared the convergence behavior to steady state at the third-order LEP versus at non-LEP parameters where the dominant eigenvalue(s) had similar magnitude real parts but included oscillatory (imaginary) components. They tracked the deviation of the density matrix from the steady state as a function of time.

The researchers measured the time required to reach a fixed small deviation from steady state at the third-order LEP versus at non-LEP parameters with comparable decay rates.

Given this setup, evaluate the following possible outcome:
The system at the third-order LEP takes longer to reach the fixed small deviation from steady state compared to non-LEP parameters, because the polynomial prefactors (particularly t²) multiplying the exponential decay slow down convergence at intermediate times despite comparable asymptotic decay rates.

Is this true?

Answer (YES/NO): NO